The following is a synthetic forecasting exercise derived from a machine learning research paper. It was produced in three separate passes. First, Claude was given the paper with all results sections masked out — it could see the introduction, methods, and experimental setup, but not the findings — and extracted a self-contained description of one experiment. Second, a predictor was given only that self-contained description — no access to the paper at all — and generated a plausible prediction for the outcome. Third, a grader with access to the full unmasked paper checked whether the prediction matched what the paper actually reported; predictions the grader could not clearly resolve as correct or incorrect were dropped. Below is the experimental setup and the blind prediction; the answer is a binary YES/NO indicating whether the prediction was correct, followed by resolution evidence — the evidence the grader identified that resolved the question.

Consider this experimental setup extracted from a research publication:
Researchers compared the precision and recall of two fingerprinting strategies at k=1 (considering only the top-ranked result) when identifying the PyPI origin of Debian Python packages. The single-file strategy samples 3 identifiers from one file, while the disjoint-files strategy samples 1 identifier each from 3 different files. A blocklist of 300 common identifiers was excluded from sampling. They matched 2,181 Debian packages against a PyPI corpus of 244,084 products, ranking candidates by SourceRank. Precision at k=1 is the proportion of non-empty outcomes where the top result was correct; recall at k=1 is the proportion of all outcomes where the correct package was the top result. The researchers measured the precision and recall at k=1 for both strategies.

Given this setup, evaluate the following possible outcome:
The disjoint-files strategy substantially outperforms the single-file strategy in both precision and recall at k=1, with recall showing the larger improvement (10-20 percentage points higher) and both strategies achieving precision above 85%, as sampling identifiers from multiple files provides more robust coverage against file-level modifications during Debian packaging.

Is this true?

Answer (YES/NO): NO